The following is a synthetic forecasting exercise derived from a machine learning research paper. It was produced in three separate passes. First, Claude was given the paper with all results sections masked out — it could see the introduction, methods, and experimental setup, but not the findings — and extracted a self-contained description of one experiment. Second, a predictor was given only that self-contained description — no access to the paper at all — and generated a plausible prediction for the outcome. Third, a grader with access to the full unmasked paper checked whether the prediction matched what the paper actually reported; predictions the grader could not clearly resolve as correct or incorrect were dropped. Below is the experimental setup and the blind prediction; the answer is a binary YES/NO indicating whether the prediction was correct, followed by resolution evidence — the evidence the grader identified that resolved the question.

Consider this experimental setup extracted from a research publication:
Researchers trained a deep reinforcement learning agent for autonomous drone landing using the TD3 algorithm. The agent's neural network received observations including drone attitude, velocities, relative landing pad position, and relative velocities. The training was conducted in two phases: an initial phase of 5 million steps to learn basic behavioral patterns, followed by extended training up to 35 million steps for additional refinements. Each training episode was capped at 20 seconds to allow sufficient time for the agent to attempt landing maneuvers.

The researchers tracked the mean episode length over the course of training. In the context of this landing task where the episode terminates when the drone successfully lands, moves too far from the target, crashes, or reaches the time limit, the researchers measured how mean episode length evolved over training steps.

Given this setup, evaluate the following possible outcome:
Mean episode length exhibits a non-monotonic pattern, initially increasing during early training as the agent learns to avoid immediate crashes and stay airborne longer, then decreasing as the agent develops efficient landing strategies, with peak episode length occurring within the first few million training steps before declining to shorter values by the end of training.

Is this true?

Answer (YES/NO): NO